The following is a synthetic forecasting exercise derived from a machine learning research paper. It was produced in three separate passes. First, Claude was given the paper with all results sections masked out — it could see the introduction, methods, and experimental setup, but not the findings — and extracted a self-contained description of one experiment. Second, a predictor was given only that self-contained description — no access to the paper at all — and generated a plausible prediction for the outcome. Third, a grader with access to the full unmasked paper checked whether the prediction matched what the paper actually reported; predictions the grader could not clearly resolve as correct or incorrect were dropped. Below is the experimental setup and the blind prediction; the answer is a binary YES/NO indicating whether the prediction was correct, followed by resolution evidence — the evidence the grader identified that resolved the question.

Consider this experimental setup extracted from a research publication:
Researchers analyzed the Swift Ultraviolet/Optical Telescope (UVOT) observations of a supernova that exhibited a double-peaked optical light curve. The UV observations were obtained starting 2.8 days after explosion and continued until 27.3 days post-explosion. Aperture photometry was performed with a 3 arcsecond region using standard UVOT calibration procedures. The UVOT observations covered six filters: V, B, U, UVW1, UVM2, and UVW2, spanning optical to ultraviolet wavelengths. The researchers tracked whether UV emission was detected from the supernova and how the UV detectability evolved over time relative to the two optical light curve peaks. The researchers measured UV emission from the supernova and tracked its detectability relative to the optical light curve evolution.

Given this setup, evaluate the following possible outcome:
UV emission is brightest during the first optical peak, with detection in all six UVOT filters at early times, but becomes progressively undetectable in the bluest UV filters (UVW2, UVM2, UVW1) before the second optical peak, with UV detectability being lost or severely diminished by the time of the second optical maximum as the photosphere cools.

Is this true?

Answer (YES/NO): YES